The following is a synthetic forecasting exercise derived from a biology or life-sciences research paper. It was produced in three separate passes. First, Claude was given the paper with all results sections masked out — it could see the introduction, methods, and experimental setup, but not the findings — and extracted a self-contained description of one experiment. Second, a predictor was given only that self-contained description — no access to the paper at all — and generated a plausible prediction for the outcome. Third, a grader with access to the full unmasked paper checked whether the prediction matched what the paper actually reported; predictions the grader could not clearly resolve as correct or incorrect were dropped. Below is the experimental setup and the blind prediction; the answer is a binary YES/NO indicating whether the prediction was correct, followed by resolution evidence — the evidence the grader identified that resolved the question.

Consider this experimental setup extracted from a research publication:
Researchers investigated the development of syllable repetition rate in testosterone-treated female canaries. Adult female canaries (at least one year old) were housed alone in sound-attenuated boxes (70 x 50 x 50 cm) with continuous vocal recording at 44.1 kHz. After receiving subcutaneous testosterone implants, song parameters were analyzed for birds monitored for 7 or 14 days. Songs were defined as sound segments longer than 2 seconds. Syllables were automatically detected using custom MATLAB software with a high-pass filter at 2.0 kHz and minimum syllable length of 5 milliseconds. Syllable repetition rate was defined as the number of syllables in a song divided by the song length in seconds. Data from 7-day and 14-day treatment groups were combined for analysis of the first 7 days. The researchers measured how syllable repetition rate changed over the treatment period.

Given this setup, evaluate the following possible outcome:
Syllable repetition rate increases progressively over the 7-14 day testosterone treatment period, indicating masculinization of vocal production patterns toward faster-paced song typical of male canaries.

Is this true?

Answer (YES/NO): NO